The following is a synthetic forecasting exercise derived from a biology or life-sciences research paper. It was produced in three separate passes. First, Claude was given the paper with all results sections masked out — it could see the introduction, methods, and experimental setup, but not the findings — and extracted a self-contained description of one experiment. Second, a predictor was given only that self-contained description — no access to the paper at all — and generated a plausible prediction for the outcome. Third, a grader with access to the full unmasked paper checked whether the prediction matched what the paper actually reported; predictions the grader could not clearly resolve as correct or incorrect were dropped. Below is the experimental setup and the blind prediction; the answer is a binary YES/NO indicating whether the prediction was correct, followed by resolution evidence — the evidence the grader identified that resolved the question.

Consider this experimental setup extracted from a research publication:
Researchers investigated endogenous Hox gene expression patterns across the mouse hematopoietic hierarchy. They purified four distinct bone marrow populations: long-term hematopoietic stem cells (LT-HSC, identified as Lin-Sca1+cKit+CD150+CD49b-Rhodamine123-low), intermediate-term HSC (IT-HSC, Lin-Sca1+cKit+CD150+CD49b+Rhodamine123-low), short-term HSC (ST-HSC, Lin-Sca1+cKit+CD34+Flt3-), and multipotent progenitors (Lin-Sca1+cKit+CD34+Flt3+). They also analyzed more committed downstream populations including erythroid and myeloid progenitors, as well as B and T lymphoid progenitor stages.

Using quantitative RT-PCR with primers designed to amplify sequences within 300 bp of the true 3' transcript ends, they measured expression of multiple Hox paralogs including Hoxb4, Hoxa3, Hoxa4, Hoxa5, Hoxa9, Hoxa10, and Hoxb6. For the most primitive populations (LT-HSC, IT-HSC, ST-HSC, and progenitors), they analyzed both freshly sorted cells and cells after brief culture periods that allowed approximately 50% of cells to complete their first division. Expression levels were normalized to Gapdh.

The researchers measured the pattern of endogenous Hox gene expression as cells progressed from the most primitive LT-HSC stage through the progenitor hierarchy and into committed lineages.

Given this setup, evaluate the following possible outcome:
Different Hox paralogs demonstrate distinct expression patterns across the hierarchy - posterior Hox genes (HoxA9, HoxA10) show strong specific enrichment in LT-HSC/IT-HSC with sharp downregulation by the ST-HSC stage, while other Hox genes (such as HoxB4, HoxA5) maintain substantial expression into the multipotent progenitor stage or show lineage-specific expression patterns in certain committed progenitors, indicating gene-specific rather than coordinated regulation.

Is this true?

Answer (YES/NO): NO